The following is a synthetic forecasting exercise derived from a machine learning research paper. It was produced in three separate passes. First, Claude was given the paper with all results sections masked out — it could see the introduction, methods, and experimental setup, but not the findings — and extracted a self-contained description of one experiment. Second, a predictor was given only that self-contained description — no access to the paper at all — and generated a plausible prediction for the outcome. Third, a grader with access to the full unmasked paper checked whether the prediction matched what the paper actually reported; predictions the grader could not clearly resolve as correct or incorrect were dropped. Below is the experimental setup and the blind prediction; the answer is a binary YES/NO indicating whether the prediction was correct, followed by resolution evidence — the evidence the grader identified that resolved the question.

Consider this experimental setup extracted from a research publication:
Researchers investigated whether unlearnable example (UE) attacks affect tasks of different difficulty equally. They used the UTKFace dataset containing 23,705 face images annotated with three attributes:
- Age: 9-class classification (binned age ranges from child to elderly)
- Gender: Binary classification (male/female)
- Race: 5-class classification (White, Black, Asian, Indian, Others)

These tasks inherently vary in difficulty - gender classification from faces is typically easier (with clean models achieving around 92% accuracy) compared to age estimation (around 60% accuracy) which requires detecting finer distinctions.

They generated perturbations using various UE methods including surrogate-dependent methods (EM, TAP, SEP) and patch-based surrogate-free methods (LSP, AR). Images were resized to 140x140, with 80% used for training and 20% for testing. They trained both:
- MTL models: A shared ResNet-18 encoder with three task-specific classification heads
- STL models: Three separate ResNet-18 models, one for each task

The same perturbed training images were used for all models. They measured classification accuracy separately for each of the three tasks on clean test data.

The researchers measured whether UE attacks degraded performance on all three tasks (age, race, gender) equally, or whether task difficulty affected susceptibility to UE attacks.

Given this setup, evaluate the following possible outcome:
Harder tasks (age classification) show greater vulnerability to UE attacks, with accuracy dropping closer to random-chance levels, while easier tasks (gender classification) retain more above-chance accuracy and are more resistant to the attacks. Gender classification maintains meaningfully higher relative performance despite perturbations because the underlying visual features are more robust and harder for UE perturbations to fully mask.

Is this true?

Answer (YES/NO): NO